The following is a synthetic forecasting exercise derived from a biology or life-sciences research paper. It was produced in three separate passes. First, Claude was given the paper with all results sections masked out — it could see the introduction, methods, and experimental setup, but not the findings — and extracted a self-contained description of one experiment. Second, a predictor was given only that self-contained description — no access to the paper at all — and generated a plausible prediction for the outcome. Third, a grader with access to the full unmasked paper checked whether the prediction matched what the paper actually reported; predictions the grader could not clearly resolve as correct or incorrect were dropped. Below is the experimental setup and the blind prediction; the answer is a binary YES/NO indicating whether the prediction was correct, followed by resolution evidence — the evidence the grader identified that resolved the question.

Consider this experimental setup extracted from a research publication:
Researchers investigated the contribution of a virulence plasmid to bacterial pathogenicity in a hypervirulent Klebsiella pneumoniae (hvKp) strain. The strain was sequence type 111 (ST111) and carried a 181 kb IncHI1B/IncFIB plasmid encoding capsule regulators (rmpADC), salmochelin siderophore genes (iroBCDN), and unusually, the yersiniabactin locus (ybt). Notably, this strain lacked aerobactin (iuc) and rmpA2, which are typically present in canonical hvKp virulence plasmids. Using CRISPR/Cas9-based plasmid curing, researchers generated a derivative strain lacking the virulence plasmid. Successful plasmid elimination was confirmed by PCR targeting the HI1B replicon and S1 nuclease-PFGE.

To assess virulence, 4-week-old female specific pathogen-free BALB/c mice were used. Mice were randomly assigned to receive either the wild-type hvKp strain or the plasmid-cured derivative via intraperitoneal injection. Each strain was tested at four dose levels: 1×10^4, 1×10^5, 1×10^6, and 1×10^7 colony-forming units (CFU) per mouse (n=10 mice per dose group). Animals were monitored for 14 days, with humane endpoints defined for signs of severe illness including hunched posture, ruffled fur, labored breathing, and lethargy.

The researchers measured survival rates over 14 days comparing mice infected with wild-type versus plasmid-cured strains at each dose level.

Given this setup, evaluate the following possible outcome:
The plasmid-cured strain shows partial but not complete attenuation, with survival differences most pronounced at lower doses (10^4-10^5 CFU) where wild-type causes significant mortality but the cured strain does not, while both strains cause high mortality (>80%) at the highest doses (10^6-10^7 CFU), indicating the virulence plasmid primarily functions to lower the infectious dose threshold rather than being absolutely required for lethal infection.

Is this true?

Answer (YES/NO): NO